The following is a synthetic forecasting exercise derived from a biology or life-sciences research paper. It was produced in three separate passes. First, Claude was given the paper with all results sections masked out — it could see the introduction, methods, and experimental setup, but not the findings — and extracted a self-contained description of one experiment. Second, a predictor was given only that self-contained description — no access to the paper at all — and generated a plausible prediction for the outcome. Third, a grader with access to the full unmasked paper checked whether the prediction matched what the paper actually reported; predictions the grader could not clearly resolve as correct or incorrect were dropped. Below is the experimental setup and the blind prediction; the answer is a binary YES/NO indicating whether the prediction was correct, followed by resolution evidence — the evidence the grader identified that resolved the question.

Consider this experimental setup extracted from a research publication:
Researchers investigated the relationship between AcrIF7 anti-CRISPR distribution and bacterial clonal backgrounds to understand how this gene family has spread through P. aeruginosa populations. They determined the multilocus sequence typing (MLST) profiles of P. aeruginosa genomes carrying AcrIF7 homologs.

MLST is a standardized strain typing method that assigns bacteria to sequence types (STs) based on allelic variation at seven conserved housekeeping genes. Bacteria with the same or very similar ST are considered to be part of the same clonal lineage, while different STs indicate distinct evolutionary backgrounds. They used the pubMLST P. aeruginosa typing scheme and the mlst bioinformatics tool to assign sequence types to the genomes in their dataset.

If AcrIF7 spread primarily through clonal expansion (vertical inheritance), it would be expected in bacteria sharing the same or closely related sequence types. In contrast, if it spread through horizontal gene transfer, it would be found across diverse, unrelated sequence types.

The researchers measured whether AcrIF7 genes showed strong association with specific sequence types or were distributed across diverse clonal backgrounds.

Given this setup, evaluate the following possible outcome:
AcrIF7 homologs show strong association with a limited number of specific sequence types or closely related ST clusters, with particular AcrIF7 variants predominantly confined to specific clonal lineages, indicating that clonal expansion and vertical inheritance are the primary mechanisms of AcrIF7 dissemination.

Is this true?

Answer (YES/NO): NO